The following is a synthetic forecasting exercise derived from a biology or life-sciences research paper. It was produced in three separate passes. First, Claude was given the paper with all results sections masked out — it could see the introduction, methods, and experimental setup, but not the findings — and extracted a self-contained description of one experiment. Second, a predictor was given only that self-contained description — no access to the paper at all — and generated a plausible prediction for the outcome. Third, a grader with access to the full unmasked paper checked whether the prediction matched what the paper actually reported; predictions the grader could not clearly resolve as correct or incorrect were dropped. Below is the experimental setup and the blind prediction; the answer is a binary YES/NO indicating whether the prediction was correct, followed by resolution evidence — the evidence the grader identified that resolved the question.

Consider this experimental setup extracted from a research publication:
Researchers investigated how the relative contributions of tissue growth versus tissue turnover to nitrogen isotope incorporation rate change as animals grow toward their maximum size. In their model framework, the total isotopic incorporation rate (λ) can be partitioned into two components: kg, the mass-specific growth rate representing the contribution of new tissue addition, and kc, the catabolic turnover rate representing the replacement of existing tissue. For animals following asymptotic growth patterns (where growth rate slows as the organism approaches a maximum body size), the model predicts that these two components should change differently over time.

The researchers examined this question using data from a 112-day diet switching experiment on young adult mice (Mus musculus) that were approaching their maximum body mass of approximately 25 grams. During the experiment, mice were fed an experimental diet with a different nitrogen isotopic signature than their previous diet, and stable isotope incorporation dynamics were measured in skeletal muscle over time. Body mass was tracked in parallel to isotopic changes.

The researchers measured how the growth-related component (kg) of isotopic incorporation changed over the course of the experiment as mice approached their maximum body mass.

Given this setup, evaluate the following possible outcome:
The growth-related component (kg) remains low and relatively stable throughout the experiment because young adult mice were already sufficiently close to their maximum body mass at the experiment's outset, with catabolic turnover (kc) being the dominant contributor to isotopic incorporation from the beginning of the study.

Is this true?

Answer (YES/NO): NO